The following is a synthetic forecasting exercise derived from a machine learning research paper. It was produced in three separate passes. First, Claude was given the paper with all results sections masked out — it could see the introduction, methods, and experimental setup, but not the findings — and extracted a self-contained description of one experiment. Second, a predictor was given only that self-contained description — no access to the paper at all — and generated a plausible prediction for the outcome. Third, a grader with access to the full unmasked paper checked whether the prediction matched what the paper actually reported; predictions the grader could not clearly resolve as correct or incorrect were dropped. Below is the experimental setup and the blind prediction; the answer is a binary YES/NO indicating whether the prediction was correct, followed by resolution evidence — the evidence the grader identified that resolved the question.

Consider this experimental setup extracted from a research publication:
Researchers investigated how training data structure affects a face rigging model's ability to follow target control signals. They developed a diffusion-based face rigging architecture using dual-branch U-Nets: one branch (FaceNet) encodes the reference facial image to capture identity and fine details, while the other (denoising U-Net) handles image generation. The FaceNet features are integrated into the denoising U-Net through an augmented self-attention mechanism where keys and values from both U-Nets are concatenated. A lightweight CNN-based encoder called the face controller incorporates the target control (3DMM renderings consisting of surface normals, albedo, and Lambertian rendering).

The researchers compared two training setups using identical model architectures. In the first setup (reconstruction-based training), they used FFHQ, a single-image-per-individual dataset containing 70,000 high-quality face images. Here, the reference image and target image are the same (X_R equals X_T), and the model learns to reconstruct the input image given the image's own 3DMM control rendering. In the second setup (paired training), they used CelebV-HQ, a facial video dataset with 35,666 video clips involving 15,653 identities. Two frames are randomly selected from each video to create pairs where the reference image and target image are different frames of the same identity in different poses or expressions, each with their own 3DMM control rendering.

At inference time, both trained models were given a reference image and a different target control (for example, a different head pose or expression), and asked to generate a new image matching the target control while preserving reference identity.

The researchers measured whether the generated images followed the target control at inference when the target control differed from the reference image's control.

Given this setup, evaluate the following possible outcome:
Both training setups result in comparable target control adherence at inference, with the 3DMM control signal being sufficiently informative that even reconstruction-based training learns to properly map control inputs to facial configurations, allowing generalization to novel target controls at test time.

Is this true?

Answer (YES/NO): NO